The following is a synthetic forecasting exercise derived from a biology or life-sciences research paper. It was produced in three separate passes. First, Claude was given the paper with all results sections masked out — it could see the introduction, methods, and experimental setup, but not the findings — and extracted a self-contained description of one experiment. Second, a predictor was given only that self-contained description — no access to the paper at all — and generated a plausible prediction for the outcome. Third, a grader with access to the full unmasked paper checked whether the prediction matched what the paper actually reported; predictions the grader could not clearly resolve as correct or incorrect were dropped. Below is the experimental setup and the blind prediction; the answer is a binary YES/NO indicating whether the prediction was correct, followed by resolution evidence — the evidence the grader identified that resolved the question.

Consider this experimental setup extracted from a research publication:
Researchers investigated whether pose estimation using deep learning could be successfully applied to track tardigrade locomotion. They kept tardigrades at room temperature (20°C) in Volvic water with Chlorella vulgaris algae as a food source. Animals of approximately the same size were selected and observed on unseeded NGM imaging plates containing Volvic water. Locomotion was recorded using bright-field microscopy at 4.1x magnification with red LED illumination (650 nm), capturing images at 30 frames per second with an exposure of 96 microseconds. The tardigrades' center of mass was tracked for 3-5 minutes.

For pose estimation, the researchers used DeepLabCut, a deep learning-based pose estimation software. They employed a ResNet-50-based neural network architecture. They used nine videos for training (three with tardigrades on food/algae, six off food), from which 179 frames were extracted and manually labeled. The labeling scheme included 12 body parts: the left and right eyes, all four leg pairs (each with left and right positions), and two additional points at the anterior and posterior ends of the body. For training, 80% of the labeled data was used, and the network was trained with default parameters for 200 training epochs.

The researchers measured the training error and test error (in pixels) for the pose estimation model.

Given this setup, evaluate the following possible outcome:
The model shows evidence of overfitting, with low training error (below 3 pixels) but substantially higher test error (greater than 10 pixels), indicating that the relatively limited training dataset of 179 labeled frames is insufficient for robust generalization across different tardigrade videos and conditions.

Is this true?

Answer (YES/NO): NO